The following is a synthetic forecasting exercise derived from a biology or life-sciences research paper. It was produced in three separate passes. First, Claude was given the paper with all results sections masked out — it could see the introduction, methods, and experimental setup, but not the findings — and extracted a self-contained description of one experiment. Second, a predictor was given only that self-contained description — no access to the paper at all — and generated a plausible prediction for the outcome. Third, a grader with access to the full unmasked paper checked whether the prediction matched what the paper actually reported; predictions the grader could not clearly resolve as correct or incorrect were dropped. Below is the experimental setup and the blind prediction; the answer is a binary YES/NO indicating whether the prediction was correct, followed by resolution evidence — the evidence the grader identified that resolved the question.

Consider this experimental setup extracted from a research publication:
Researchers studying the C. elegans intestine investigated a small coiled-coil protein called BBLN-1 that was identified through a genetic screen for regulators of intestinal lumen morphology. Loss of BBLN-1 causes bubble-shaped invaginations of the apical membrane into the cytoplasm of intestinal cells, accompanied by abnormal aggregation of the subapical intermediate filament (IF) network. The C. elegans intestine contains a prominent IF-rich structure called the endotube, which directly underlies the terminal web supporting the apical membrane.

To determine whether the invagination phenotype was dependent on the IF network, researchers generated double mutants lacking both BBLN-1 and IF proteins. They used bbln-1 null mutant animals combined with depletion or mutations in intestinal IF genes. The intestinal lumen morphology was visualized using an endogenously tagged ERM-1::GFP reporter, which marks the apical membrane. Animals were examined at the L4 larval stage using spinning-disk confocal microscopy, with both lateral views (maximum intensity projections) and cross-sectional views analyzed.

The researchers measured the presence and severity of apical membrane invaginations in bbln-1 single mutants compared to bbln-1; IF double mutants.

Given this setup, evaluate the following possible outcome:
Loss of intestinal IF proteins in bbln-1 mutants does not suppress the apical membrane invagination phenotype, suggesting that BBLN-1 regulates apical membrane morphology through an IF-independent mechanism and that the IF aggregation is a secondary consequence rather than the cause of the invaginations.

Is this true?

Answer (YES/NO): NO